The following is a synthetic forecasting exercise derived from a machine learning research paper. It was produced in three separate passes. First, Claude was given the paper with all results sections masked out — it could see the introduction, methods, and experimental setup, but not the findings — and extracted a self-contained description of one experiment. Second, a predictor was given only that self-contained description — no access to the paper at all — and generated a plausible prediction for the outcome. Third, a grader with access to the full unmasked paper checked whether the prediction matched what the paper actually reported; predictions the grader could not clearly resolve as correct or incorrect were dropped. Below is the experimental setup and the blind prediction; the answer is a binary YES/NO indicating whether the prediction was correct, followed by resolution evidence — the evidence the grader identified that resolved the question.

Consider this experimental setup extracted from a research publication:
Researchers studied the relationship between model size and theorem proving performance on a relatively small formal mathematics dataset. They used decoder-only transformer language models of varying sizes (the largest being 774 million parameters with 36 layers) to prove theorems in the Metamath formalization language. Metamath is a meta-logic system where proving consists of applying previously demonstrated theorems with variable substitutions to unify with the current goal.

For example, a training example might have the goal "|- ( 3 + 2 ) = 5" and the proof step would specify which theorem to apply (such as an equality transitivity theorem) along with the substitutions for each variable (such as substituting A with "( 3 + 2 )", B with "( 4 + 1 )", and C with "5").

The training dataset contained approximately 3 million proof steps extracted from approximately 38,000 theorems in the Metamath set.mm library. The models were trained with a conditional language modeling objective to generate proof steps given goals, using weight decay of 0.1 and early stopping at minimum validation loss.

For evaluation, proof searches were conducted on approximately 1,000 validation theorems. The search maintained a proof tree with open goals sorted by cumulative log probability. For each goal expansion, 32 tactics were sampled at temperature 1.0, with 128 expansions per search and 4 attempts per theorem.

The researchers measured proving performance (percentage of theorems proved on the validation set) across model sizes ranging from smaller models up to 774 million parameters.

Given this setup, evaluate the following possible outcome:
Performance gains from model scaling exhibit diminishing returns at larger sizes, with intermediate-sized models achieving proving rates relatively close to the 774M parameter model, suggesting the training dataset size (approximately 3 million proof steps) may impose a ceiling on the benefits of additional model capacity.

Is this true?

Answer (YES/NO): YES